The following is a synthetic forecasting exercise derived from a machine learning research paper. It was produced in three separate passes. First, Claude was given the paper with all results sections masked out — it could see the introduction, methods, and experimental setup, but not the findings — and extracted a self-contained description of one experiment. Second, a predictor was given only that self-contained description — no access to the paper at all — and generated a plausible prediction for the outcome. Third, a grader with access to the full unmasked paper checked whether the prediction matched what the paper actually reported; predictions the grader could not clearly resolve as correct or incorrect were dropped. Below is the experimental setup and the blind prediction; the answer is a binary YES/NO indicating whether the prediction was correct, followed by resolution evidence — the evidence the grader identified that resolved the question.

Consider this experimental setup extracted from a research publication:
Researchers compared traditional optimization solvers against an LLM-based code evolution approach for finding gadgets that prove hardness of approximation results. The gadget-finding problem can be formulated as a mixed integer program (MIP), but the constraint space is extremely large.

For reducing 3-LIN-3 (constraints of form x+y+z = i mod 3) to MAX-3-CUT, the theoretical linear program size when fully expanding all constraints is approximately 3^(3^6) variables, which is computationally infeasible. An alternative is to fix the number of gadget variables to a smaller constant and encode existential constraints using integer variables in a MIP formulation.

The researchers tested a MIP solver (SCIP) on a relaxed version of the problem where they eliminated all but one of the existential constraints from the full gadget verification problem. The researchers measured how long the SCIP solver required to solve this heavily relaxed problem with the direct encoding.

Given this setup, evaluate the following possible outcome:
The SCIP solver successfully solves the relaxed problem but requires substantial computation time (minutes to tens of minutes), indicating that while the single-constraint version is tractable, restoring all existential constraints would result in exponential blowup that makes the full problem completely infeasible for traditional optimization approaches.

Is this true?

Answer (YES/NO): NO